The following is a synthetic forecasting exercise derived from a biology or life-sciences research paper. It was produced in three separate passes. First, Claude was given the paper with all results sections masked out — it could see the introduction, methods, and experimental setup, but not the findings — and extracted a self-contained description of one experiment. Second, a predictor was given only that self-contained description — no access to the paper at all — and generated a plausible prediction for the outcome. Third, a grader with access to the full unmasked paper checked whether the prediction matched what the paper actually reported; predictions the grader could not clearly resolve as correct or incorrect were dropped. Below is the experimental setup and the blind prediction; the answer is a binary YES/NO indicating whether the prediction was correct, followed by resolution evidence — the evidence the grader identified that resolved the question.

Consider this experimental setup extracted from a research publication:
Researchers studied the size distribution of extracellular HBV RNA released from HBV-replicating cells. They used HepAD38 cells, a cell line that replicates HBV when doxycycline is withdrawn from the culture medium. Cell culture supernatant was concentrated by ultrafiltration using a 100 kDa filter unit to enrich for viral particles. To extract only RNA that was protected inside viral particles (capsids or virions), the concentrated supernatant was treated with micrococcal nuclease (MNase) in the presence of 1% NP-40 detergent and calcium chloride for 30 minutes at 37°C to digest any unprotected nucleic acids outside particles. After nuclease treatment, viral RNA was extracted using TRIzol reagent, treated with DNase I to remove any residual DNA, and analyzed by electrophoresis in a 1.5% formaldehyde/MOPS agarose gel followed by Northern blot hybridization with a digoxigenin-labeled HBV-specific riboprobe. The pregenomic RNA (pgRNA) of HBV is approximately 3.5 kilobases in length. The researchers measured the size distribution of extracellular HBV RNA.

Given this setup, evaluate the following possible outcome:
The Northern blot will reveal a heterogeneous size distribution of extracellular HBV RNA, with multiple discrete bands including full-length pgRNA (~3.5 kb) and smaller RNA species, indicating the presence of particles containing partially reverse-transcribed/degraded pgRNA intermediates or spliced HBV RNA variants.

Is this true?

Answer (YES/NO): NO